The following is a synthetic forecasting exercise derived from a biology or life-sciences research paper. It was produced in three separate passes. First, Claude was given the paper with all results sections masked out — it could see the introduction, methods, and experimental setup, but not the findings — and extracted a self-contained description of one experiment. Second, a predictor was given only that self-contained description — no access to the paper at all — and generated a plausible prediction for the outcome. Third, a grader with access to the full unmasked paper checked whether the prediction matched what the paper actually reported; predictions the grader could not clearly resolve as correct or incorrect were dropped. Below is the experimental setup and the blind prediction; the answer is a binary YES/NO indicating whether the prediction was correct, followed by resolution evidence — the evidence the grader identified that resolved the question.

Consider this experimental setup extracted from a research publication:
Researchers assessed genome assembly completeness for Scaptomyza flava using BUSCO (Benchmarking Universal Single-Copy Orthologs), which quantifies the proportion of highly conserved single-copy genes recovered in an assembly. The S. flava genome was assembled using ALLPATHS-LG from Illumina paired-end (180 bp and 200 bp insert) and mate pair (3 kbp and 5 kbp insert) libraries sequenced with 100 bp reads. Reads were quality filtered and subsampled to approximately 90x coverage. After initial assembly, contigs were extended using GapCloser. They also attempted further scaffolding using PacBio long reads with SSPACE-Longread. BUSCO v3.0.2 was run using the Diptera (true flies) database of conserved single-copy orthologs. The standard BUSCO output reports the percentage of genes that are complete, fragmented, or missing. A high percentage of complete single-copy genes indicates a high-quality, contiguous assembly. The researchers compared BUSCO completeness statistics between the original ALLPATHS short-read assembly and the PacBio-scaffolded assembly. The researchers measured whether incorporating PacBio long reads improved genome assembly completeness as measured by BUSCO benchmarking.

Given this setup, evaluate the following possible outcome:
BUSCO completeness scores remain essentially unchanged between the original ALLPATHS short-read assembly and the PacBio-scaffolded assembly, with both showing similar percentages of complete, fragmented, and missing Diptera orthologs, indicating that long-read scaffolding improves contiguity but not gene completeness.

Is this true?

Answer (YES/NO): YES